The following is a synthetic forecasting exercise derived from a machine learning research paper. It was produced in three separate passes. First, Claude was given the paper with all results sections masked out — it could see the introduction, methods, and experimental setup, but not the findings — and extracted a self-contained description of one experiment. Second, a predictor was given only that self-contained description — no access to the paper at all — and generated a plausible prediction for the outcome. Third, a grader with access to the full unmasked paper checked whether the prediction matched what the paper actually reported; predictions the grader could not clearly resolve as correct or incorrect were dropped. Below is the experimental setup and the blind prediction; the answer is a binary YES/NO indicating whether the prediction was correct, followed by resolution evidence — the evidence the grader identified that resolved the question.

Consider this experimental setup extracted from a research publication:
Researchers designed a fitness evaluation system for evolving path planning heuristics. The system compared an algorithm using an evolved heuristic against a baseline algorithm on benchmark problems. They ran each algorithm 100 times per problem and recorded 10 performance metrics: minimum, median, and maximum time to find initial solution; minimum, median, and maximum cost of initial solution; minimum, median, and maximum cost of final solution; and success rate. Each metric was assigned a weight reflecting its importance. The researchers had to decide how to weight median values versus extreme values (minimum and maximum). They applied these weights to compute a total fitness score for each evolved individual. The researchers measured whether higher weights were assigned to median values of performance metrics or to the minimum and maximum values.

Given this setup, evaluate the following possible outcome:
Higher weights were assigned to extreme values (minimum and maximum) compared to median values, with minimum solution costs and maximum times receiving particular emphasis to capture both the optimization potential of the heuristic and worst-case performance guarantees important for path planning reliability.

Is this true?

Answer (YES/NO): NO